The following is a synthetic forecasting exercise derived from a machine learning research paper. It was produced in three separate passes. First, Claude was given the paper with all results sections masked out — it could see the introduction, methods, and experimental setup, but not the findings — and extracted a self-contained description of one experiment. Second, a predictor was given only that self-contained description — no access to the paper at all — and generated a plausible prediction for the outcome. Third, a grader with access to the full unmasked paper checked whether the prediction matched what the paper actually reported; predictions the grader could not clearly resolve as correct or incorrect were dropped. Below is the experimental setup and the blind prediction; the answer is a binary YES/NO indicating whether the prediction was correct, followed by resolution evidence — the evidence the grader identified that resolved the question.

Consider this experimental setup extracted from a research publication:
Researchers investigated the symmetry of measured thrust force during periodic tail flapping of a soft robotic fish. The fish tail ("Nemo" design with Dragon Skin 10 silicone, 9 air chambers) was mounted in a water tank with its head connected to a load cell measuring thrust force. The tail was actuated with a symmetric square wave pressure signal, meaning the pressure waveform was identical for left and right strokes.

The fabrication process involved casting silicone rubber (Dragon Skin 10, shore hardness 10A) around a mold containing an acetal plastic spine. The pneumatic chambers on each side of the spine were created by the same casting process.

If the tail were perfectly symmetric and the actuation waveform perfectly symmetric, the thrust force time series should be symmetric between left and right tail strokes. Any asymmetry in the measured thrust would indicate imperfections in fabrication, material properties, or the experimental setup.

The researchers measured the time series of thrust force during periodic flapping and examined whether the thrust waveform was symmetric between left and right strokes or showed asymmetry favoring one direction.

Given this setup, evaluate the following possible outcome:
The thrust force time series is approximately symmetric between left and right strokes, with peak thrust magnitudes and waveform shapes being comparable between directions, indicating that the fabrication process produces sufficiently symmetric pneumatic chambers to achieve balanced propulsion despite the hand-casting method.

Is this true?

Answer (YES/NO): NO